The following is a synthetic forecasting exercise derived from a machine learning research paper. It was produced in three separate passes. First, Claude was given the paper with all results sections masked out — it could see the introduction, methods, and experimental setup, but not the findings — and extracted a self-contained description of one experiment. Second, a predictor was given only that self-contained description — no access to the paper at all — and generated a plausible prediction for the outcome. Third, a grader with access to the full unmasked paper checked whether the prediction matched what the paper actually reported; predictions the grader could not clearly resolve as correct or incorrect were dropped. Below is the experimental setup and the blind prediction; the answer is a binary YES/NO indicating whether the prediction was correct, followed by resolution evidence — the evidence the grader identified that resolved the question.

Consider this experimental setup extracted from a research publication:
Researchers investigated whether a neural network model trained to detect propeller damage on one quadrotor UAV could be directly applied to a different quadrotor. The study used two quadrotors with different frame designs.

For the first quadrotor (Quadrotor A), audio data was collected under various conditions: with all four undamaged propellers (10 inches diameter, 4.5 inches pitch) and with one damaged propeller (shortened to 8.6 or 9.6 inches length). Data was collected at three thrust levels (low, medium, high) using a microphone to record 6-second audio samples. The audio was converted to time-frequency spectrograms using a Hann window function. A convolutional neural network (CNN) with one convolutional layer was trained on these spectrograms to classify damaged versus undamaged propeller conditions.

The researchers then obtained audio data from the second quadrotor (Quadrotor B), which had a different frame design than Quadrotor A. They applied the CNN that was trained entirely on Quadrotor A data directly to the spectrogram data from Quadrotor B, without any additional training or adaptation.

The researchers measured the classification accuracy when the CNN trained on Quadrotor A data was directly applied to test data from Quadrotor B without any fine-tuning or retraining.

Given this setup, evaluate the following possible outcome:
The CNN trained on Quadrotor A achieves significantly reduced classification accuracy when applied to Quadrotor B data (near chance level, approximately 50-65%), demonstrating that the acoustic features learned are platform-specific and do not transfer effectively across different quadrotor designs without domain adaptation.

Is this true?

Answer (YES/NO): YES